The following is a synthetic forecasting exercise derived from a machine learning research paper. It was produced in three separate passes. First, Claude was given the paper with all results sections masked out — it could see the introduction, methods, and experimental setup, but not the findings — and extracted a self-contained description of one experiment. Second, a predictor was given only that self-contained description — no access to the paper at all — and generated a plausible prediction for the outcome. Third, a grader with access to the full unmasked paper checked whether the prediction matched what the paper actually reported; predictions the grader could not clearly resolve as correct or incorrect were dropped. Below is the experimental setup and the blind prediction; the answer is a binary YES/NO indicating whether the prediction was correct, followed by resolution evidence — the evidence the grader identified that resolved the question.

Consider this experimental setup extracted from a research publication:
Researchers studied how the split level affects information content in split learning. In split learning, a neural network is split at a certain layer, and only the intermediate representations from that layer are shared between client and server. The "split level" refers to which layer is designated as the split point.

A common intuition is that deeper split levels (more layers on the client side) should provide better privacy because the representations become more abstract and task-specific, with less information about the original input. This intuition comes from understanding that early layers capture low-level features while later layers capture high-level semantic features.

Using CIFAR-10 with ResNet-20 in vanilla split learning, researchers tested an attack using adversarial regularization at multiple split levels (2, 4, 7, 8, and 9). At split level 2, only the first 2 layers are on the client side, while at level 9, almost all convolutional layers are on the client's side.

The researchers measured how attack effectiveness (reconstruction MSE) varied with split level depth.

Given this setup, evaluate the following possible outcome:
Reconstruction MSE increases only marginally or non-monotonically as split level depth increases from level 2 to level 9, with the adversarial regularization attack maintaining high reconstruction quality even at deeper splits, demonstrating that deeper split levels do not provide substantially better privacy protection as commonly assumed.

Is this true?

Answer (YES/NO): NO